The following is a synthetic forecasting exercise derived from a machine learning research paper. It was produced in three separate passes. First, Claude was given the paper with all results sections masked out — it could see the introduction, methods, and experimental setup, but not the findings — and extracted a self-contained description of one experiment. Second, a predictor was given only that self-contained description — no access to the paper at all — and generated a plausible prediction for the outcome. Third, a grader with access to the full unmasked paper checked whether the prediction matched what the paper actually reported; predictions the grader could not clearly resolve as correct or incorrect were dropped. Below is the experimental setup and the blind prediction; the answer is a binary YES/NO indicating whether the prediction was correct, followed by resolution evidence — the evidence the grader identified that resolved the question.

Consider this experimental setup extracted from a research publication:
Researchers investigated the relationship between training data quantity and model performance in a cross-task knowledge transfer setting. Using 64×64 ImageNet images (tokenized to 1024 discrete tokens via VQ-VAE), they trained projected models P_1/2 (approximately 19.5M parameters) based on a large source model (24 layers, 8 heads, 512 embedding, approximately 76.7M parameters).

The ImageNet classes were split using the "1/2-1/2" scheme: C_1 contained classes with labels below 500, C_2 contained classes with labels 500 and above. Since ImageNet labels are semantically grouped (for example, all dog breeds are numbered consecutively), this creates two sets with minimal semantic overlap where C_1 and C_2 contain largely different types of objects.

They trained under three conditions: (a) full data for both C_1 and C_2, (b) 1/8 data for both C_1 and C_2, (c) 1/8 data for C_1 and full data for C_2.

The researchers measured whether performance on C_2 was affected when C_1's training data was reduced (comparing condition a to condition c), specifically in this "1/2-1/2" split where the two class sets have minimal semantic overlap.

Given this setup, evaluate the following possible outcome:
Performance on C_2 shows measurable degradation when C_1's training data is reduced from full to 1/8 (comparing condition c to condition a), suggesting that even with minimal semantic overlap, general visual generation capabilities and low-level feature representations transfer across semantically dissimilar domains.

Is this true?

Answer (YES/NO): YES